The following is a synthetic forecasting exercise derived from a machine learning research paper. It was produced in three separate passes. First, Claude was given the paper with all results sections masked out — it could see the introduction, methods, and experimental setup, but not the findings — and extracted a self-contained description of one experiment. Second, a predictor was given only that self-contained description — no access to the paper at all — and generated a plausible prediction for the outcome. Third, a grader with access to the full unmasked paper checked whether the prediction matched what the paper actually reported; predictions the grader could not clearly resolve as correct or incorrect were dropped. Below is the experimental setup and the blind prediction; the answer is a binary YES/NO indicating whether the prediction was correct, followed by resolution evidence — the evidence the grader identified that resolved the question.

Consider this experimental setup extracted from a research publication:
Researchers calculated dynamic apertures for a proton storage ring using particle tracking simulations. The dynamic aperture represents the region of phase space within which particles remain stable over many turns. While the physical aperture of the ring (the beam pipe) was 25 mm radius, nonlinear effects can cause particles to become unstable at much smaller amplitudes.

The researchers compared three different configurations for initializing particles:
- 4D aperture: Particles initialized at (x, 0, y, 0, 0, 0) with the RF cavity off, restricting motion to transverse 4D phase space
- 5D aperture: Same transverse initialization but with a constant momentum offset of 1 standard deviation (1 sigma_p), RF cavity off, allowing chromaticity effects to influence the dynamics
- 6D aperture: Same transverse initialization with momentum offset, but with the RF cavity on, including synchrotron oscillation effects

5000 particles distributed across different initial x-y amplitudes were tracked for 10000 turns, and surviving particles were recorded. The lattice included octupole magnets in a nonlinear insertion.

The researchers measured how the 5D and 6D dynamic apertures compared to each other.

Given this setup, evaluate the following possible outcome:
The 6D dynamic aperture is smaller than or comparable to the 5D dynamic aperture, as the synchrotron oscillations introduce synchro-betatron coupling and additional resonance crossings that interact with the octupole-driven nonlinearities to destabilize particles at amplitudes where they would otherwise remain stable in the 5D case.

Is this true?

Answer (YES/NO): YES